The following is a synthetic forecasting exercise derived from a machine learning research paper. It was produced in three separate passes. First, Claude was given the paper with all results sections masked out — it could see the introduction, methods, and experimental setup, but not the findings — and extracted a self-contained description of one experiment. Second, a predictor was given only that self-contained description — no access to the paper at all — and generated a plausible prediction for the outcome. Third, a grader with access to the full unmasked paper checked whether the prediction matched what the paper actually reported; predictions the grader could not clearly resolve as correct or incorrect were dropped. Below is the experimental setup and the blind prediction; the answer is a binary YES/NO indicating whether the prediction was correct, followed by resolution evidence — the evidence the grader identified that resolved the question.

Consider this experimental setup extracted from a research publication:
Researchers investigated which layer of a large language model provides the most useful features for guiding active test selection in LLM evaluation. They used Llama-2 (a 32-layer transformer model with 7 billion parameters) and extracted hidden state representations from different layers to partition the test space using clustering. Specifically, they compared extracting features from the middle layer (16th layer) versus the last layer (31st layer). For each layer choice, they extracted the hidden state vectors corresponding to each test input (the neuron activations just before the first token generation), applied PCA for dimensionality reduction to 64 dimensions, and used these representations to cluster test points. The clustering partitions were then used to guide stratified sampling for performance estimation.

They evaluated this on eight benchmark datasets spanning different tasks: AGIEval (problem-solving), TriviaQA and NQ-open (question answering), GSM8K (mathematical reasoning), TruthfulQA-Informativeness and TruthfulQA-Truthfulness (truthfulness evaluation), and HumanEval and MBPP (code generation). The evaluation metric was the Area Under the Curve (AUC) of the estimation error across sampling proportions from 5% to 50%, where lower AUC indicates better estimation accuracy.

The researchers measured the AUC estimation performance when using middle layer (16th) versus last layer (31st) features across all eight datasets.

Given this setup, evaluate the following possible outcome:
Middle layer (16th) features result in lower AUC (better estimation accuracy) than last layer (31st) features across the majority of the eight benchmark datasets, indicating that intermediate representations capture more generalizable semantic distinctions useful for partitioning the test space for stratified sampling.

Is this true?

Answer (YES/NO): YES